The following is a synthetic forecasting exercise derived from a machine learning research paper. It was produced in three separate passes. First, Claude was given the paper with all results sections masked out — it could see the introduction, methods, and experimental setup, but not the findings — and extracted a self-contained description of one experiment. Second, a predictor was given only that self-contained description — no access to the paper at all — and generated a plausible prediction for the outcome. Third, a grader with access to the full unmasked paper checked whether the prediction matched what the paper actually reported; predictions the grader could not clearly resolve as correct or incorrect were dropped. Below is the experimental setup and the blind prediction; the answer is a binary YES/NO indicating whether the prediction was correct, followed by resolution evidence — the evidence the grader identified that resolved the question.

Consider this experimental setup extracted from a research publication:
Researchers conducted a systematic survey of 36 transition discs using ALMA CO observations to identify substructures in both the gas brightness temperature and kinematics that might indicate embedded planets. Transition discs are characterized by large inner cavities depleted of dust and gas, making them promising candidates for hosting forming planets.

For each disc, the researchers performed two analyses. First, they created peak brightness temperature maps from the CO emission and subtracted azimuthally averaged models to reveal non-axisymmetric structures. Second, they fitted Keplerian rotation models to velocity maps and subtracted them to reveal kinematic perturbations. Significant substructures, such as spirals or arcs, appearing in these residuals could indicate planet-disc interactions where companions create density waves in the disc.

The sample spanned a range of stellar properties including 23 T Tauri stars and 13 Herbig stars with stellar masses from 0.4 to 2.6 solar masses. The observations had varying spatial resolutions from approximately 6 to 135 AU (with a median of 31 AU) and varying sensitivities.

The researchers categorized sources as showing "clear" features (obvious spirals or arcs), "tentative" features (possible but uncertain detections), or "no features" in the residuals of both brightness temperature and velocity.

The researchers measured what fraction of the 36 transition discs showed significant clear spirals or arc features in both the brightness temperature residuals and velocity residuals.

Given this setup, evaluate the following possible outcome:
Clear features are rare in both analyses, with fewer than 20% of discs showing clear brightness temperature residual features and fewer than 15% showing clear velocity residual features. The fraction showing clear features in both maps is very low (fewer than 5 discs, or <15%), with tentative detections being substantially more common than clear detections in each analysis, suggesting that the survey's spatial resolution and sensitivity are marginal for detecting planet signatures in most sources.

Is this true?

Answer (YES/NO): NO